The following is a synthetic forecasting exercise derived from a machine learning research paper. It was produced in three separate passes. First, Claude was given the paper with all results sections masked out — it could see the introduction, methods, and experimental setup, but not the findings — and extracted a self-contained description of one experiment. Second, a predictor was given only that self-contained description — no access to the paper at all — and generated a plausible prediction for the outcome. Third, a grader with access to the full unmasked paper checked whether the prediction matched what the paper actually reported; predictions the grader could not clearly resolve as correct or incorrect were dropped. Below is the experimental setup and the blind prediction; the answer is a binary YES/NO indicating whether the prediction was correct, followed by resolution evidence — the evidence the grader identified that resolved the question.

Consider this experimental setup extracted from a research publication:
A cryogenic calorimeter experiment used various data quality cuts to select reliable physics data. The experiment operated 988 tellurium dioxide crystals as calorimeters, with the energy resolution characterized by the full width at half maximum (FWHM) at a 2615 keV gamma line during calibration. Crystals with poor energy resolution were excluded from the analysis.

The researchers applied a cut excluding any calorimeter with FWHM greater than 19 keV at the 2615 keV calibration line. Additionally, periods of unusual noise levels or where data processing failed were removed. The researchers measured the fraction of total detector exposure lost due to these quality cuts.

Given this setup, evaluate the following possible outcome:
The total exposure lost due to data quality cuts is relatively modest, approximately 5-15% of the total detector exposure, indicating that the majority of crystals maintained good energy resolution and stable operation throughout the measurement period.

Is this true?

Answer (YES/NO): YES